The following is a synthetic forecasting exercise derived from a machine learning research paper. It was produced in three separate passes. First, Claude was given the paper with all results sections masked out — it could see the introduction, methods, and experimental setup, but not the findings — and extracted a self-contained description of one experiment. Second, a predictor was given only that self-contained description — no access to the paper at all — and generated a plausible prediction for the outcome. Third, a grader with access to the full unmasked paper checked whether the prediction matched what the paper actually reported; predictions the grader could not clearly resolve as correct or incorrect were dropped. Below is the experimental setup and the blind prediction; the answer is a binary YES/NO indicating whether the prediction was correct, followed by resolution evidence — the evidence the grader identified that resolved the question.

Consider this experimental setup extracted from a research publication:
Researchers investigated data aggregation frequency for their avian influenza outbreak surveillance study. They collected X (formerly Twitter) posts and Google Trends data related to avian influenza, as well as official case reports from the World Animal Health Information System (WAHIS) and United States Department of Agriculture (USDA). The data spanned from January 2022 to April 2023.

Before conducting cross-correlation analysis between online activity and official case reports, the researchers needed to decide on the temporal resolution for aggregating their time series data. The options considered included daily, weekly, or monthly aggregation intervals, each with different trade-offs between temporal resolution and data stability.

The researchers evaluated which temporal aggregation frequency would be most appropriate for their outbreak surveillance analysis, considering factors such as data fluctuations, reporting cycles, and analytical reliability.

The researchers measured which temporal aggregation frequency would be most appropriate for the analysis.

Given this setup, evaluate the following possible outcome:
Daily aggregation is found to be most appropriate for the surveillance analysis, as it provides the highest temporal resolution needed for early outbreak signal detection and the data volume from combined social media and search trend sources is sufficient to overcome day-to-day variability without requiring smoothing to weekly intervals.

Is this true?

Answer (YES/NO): NO